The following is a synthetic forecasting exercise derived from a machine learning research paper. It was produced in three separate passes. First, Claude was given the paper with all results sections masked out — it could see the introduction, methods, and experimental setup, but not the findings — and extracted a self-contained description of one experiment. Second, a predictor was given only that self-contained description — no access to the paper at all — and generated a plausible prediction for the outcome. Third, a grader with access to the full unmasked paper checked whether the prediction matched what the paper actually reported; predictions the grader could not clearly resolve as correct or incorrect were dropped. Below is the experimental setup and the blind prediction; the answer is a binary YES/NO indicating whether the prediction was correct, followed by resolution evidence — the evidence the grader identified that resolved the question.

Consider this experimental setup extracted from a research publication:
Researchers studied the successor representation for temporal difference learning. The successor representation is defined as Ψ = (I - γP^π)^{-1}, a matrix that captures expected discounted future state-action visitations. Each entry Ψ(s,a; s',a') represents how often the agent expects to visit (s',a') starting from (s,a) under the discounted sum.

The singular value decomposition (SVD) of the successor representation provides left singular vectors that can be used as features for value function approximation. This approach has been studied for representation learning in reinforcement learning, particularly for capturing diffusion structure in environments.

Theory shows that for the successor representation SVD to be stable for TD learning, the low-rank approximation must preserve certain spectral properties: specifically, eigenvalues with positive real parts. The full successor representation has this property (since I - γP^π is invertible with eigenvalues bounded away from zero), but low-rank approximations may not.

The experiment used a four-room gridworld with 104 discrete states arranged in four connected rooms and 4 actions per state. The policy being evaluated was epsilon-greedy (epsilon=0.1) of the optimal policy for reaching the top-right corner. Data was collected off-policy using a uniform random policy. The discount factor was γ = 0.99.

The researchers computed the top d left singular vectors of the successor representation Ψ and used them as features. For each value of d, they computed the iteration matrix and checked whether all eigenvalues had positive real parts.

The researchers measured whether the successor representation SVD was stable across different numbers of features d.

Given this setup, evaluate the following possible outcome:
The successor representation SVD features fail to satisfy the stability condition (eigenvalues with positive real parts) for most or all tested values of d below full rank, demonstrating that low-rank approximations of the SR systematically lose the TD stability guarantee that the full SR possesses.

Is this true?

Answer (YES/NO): NO